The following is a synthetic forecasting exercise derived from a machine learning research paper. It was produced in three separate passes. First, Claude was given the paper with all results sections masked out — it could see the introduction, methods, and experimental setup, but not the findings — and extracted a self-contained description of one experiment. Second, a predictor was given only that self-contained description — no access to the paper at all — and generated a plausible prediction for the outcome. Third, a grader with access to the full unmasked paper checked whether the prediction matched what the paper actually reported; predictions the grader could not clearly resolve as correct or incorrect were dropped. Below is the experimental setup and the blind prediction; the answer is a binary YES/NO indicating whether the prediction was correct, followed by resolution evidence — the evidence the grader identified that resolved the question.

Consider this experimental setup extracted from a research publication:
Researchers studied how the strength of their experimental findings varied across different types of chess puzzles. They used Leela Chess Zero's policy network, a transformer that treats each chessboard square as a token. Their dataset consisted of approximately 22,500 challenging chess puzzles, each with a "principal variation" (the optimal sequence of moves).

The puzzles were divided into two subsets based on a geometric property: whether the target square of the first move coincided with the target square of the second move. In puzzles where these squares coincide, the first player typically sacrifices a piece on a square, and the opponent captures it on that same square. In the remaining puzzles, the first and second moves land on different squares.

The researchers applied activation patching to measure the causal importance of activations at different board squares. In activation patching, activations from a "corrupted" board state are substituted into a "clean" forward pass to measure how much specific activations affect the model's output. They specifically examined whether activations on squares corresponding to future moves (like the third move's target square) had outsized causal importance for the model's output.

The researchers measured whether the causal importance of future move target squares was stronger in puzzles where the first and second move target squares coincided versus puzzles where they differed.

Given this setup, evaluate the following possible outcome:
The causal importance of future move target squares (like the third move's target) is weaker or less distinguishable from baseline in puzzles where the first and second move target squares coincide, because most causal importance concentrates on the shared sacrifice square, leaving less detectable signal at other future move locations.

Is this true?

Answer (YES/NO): NO